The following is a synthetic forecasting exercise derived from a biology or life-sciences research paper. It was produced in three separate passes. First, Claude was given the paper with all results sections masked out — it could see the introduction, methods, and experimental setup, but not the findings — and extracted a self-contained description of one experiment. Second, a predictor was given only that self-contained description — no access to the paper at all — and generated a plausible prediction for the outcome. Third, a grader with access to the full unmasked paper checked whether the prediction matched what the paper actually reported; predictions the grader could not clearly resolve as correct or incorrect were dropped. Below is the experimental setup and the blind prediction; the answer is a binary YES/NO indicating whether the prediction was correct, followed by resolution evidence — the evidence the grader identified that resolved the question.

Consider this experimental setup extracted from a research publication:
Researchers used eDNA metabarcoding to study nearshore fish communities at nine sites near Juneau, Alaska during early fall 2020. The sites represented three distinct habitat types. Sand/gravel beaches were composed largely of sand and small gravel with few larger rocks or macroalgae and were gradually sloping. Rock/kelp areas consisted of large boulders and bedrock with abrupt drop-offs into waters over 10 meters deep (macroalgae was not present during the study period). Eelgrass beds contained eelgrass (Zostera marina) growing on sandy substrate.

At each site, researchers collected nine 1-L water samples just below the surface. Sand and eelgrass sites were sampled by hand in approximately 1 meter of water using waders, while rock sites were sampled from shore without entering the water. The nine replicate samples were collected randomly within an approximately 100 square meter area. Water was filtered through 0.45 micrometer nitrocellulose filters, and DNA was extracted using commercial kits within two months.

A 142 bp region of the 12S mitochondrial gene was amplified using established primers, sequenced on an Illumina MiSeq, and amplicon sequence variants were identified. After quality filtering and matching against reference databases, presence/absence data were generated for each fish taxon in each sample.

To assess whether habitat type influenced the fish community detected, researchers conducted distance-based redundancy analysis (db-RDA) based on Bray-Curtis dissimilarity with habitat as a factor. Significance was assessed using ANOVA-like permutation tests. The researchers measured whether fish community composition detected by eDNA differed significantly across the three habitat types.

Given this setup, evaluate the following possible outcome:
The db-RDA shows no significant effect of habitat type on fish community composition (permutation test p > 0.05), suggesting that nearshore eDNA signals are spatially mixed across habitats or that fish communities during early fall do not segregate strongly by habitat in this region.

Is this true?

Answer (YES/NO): NO